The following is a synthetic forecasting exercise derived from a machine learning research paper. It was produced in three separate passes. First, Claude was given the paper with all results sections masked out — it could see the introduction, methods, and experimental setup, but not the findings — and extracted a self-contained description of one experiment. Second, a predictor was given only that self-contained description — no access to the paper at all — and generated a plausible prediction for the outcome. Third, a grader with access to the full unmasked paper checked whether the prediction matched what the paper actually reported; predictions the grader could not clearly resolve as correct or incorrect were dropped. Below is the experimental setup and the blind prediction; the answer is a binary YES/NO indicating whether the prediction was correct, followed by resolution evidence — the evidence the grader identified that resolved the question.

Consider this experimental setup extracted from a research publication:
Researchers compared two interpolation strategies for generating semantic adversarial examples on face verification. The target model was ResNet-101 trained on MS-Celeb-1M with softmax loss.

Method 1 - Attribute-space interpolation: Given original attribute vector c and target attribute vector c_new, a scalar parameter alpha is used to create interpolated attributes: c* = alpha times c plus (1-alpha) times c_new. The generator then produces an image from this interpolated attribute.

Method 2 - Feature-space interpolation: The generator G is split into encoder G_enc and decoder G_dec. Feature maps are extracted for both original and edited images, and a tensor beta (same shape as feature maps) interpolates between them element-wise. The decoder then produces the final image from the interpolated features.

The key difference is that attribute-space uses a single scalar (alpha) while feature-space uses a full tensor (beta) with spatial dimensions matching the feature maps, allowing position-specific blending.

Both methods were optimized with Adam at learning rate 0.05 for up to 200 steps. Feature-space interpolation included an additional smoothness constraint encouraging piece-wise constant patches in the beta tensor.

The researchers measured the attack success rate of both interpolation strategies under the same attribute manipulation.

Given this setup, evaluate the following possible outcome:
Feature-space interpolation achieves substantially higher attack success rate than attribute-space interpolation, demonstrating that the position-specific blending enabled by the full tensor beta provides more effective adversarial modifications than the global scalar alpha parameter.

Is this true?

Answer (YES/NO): YES